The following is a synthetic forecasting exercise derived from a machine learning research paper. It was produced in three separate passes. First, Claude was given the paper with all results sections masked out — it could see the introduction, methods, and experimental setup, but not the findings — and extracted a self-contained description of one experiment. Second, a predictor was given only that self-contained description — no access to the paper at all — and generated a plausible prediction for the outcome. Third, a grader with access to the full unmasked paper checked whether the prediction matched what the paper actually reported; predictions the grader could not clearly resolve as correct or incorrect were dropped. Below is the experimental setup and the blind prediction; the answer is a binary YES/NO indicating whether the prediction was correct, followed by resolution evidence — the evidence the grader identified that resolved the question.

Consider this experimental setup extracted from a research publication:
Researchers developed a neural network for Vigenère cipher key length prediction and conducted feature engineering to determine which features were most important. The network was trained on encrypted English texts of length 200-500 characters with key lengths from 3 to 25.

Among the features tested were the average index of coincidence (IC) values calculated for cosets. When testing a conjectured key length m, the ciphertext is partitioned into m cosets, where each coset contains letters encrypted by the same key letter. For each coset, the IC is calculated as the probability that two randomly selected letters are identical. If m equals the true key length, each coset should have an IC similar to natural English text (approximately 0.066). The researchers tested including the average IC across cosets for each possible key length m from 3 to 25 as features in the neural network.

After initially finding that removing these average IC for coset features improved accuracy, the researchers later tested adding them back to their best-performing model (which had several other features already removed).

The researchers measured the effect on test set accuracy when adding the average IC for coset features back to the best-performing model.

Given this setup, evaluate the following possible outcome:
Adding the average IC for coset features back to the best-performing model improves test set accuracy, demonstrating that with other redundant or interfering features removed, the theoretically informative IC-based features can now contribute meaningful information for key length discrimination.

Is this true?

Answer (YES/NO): YES